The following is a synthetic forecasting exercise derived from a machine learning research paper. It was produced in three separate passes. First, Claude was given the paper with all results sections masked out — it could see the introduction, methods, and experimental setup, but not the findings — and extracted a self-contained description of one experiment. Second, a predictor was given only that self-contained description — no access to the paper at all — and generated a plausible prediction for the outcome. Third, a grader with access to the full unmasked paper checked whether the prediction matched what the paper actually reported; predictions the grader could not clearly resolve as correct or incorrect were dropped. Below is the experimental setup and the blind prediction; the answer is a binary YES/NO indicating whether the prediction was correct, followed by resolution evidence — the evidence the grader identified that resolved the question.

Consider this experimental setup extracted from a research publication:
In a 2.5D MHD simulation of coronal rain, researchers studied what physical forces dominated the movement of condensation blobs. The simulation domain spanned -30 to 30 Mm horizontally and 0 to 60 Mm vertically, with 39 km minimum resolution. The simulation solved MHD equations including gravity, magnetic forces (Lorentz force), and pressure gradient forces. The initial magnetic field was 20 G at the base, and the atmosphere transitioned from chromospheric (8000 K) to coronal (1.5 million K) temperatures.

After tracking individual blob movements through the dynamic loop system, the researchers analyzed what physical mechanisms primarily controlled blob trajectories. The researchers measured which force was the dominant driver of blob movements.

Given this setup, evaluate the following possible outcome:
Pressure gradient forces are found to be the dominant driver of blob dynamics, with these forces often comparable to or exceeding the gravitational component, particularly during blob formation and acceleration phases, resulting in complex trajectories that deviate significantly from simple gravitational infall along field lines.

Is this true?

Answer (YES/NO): YES